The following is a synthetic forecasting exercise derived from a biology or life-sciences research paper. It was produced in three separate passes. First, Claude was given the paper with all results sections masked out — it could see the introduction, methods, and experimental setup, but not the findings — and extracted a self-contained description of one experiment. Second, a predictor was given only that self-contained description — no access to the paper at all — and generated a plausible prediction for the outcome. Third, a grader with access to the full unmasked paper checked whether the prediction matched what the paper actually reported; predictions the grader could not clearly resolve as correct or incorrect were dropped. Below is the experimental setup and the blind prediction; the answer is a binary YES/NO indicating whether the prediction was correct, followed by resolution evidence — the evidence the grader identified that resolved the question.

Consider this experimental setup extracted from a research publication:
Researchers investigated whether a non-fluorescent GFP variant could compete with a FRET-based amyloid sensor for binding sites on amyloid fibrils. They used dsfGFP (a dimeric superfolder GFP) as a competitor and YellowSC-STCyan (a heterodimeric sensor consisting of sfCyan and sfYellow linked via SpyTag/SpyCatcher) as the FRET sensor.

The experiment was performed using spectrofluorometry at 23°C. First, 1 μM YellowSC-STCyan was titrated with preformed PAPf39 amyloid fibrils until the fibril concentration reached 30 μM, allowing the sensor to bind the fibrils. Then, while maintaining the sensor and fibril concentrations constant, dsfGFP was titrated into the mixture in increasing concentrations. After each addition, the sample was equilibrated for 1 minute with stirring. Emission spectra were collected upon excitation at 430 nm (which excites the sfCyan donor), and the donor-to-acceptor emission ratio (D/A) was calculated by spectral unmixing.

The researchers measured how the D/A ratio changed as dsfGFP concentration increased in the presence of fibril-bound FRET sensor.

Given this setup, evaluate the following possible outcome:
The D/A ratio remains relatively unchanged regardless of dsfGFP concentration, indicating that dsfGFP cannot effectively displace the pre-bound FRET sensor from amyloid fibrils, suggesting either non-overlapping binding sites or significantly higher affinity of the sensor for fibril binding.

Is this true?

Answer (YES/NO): NO